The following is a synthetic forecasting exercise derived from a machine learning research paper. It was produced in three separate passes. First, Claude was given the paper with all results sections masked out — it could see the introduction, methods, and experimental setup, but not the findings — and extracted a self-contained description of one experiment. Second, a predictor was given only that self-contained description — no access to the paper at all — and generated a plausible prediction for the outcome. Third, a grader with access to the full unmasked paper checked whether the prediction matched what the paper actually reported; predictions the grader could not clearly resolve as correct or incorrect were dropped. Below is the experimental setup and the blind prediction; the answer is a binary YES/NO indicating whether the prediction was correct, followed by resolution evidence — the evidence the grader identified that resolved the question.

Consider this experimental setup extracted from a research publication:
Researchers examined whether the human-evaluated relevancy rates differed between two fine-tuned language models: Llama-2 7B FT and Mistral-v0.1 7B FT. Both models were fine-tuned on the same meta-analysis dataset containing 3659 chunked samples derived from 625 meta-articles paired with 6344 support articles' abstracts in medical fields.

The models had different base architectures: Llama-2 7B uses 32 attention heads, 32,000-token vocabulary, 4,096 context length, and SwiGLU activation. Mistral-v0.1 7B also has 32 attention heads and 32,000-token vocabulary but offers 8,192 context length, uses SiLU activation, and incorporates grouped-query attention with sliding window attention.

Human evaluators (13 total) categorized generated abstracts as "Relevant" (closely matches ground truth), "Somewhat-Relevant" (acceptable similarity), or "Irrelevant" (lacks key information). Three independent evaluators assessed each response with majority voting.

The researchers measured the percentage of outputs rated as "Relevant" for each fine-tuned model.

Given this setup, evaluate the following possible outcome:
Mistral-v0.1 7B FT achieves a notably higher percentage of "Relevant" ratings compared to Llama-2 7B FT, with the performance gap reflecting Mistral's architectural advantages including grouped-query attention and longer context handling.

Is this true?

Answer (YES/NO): NO